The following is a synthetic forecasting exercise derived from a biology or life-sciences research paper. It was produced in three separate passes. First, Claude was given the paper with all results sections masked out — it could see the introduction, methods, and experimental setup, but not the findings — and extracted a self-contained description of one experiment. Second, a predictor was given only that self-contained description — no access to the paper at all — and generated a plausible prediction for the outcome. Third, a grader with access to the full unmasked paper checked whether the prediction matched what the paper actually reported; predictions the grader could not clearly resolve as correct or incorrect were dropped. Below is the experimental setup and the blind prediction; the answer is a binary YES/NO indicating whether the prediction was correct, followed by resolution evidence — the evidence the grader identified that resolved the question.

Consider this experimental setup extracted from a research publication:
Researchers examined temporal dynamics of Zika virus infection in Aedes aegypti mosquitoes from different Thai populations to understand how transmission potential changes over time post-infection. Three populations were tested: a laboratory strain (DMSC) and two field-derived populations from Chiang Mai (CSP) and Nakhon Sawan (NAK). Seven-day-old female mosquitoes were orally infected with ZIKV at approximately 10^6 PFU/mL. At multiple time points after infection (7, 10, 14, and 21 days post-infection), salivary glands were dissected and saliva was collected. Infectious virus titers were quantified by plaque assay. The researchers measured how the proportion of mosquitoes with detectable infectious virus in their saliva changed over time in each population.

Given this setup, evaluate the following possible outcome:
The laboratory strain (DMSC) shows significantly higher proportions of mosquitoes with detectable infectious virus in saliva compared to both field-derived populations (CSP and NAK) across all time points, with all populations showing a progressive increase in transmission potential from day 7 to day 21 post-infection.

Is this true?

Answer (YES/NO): NO